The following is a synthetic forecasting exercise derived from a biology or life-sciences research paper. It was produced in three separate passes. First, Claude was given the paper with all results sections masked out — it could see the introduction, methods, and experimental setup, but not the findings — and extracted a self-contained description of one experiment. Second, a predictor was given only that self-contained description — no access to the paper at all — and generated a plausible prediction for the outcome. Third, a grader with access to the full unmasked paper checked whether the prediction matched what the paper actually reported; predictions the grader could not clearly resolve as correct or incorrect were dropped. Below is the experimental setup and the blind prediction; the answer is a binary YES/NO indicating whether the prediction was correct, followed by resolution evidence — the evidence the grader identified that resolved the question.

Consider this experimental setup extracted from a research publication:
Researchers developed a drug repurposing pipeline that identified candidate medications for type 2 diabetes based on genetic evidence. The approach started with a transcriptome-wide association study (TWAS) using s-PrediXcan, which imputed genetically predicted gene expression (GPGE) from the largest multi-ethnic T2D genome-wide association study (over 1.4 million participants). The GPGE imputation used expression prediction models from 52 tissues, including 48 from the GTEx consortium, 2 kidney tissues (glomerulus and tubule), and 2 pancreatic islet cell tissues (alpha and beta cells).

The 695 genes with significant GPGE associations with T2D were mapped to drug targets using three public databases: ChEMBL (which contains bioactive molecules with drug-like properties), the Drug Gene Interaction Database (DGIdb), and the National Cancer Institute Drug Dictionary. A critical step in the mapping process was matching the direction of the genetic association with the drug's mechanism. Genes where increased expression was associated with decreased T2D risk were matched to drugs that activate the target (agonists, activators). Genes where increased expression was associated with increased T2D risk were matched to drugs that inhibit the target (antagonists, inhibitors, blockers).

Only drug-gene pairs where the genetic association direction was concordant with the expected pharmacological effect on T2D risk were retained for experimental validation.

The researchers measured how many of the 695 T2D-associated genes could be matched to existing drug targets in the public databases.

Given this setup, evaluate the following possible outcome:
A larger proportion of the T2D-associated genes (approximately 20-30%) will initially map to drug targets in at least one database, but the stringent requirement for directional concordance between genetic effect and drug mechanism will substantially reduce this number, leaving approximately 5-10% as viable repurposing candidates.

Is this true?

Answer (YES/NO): YES